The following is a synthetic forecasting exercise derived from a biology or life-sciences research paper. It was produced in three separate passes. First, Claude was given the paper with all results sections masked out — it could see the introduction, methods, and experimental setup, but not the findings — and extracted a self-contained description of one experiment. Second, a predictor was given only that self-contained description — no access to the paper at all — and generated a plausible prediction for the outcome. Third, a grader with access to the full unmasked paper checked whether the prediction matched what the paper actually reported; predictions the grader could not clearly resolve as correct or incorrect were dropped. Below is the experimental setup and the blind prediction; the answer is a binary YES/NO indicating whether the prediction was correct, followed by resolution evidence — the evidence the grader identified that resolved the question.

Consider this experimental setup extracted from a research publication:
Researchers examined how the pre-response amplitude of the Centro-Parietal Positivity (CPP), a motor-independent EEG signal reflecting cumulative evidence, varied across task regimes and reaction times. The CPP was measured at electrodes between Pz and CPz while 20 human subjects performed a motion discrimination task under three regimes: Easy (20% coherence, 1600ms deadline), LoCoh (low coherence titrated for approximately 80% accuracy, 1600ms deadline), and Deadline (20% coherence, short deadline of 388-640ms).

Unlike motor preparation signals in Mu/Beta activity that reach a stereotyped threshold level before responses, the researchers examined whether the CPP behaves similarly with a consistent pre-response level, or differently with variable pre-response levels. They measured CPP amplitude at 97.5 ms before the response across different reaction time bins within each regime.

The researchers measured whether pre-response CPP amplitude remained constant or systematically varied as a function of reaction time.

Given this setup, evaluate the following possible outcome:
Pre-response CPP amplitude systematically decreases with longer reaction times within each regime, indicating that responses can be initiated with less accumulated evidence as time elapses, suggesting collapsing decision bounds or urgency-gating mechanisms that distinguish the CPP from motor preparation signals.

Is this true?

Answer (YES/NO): NO